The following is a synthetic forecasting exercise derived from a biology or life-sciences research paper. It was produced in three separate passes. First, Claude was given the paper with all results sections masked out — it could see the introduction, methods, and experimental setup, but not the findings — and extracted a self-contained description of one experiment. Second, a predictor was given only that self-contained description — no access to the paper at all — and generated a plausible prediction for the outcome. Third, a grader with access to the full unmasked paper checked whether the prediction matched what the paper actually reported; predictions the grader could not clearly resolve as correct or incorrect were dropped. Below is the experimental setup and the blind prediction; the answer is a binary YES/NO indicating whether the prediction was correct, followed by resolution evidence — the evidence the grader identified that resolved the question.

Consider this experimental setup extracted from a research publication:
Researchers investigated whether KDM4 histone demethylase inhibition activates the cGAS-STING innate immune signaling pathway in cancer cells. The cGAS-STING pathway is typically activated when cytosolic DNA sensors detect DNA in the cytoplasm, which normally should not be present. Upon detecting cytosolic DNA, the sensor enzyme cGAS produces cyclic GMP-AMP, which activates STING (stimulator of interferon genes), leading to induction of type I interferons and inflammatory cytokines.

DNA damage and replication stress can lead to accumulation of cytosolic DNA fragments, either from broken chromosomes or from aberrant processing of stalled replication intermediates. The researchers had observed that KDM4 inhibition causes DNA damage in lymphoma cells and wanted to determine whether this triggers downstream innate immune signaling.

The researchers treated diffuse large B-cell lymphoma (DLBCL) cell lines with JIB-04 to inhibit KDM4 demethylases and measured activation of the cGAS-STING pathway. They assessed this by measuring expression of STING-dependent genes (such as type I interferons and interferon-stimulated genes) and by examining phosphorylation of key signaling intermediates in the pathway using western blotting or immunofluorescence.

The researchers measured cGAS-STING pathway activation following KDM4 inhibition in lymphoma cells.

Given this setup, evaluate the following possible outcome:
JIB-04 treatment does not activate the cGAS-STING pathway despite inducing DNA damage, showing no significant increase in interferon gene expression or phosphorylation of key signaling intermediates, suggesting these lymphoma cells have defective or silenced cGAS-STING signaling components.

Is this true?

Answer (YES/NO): NO